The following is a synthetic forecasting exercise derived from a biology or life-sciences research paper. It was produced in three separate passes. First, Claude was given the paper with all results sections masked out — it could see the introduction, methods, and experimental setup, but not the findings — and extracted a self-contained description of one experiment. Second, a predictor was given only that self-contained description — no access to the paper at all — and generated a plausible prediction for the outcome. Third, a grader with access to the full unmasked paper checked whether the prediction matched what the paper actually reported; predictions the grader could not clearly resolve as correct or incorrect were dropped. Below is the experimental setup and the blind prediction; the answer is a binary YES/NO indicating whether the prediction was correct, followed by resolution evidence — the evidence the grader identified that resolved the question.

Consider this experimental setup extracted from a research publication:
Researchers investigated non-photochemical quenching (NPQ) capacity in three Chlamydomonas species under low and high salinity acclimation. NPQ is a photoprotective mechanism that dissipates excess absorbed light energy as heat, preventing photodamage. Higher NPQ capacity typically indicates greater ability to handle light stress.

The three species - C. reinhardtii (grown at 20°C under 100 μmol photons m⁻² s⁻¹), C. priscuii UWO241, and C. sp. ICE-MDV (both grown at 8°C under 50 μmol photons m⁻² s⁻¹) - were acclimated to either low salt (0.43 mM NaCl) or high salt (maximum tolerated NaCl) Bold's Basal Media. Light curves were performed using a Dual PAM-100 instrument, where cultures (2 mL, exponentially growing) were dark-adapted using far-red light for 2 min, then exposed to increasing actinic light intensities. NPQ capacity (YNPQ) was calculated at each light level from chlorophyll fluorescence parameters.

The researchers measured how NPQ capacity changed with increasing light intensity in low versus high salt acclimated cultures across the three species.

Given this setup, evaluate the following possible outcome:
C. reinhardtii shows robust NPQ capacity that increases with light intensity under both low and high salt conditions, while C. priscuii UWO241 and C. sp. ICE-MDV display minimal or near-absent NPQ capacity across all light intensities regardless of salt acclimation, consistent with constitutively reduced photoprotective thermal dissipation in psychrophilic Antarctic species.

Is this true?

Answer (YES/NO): NO